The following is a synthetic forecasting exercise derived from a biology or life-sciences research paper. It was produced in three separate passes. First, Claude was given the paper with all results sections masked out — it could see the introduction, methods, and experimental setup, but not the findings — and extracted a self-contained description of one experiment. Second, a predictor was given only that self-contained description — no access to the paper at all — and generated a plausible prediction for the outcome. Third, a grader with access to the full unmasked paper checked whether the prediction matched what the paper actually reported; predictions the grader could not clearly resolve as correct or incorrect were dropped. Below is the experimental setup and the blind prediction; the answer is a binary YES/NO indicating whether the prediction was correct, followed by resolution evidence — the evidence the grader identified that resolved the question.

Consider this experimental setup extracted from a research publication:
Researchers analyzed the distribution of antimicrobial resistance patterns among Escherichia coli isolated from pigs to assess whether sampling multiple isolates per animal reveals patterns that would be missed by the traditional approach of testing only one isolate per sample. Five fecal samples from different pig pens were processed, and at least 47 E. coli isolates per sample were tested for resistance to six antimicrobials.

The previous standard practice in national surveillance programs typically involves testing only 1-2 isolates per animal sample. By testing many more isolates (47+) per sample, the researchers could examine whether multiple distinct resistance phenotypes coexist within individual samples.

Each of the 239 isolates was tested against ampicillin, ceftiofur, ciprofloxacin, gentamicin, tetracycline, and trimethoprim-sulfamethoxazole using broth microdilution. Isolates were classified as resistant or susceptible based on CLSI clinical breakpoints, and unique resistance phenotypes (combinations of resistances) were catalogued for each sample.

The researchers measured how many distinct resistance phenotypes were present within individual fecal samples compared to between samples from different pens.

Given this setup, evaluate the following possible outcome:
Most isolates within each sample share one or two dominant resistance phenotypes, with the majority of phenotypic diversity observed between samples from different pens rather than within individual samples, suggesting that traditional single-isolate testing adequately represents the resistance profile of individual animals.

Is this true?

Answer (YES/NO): NO